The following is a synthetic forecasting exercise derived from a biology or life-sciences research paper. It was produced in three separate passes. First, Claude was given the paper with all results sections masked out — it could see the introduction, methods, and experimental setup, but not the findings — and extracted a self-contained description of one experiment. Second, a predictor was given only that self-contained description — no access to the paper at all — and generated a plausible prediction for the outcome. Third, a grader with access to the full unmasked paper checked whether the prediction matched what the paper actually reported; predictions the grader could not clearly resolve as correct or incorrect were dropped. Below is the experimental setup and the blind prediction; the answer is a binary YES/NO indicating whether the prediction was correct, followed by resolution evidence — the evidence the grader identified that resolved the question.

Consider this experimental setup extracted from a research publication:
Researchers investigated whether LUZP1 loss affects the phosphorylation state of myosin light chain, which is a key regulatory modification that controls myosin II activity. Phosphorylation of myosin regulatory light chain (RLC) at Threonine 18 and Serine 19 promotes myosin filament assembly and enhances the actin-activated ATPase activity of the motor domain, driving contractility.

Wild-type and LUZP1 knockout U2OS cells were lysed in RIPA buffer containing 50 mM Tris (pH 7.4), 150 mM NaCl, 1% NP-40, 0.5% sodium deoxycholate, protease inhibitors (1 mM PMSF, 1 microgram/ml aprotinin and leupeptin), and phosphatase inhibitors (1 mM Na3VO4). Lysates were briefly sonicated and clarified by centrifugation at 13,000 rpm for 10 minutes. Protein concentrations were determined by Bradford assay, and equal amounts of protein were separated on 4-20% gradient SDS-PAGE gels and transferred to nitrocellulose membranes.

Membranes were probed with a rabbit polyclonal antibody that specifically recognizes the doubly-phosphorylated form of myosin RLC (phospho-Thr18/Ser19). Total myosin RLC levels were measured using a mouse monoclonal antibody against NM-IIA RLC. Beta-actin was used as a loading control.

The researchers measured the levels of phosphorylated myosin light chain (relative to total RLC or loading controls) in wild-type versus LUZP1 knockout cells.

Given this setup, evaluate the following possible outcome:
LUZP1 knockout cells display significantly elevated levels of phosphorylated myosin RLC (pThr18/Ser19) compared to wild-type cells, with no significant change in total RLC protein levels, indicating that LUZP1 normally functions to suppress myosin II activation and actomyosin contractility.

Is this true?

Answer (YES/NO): NO